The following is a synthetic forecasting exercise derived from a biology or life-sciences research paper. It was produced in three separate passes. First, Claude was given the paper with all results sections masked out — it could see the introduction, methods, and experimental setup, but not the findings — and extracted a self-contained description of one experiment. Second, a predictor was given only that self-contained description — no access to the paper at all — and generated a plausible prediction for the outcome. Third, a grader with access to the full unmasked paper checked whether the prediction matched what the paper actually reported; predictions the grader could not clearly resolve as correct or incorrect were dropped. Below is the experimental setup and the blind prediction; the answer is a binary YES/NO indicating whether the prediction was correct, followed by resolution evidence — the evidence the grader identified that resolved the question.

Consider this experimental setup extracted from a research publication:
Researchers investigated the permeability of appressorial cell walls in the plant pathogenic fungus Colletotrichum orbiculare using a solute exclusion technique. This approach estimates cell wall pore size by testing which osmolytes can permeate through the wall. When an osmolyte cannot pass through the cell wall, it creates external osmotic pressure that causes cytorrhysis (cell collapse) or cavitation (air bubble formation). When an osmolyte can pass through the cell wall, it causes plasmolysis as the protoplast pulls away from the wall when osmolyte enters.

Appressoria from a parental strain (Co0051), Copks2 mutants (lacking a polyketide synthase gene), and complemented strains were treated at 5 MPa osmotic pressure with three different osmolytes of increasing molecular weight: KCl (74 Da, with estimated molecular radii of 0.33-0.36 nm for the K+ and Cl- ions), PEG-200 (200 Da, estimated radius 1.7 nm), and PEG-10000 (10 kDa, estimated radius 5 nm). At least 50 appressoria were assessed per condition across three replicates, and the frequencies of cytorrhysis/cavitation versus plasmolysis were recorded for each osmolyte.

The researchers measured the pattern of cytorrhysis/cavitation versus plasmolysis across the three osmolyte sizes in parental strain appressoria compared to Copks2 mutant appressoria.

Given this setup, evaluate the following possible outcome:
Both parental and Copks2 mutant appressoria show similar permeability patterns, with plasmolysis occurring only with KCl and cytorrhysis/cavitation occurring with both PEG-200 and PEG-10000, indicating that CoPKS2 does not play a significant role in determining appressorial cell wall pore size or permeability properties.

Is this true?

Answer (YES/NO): NO